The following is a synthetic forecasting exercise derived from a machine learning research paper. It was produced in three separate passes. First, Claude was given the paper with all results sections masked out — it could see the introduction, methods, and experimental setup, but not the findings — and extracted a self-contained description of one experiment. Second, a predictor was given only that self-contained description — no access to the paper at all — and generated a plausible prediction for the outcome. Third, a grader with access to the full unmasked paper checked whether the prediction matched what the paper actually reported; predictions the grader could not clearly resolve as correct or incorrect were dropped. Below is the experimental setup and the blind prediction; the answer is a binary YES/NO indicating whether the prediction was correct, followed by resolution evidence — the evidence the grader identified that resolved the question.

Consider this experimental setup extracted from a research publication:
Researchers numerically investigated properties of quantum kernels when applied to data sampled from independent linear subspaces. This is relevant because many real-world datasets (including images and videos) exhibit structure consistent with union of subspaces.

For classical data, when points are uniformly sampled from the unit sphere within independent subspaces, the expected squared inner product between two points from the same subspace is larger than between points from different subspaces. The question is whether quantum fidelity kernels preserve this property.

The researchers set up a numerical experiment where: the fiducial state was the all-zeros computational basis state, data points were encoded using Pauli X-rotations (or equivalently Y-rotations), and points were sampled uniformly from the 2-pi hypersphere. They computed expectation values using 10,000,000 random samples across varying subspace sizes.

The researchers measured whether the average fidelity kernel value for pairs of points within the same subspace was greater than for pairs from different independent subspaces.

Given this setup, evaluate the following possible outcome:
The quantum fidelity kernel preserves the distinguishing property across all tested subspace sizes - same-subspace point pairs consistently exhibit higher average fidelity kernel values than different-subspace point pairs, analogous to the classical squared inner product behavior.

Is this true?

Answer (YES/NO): YES